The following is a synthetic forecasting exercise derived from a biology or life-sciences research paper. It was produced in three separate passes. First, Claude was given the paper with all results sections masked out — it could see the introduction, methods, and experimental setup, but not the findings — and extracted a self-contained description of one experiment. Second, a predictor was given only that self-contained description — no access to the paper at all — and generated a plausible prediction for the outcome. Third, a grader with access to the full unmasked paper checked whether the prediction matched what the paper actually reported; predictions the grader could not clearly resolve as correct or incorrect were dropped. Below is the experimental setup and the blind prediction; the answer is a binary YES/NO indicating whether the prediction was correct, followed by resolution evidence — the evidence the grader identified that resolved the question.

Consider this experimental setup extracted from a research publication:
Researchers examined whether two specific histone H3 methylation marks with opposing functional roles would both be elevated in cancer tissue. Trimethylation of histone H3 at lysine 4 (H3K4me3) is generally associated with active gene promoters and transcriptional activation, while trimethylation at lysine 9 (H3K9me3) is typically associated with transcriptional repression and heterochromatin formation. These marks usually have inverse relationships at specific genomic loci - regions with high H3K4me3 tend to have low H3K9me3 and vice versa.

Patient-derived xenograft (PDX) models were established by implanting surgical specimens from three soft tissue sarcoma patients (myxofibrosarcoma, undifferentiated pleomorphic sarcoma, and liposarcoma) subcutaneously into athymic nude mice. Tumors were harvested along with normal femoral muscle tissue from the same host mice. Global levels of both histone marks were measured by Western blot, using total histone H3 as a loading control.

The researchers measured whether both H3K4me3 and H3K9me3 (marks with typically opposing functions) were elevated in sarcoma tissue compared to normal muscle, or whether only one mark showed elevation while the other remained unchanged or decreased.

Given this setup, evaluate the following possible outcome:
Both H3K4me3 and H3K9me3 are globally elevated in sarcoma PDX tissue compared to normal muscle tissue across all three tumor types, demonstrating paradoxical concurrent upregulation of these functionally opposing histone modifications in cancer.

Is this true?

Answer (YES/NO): YES